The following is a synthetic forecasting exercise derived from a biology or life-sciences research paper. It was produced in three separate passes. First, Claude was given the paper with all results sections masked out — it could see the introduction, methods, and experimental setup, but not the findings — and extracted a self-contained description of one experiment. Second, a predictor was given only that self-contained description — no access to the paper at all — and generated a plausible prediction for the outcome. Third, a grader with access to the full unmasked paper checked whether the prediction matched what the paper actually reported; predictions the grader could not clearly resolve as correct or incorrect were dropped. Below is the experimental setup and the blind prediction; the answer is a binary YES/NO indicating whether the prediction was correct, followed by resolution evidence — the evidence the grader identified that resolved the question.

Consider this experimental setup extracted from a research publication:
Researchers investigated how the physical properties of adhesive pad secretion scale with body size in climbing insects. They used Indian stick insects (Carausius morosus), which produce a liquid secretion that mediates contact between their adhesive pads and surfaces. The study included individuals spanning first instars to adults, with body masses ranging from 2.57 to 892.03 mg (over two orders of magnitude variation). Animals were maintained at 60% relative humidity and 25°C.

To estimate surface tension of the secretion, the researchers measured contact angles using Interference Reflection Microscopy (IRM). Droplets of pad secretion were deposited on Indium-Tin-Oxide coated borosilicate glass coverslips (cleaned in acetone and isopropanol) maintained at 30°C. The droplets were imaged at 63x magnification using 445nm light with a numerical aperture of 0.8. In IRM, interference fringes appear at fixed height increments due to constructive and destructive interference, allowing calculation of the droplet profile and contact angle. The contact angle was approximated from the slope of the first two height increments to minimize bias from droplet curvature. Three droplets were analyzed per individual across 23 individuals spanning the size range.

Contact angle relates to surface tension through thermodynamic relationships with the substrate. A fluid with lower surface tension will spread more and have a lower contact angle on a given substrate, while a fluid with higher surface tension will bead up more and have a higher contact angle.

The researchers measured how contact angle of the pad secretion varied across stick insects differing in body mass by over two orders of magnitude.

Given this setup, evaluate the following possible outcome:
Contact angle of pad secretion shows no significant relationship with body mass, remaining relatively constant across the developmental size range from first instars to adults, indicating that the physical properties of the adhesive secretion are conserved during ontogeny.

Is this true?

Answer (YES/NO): YES